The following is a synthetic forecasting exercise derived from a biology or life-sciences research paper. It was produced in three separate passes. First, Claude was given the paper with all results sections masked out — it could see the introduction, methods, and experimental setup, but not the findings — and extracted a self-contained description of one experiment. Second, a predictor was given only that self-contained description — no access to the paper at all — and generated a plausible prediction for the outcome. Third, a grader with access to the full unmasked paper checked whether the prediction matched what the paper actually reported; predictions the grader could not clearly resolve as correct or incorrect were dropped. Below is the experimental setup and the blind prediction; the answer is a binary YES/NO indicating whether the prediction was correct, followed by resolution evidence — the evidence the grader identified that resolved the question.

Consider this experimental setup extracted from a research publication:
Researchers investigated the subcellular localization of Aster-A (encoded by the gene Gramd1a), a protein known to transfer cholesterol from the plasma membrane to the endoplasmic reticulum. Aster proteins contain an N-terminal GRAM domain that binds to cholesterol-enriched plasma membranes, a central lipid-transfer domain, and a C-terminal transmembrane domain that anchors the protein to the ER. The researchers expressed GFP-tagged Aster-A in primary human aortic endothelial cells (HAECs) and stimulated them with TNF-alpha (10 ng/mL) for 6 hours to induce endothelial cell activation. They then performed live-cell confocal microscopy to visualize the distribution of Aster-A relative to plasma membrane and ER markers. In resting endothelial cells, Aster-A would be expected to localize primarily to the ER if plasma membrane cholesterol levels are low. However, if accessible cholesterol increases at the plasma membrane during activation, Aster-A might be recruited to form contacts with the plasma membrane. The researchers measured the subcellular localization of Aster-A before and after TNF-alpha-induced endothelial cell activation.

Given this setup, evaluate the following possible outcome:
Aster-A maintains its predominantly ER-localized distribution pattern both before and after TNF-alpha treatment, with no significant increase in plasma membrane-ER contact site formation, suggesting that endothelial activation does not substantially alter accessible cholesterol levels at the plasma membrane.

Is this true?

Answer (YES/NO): NO